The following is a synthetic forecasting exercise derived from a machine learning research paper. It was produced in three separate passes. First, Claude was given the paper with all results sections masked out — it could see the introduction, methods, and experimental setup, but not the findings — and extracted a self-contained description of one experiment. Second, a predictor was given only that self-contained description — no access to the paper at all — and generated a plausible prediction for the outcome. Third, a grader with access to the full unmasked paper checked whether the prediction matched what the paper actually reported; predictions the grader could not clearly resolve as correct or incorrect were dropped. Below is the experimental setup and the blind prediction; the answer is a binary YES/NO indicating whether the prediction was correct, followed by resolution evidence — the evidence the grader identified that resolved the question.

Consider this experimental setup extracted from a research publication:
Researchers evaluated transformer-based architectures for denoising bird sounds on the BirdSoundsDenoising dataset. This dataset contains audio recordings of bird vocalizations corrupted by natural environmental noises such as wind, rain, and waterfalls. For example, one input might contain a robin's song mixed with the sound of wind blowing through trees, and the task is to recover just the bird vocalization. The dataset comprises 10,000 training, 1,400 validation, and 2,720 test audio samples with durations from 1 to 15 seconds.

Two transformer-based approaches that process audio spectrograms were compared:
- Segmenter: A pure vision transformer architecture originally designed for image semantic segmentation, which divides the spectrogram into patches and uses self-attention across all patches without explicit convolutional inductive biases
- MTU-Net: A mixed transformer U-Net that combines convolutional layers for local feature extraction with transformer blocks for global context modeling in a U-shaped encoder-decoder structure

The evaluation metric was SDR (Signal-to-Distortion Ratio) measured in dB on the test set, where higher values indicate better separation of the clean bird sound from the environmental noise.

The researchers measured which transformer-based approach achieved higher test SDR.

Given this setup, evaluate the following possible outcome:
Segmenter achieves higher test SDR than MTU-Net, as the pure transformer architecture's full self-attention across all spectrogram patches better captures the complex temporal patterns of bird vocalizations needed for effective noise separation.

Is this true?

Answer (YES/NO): YES